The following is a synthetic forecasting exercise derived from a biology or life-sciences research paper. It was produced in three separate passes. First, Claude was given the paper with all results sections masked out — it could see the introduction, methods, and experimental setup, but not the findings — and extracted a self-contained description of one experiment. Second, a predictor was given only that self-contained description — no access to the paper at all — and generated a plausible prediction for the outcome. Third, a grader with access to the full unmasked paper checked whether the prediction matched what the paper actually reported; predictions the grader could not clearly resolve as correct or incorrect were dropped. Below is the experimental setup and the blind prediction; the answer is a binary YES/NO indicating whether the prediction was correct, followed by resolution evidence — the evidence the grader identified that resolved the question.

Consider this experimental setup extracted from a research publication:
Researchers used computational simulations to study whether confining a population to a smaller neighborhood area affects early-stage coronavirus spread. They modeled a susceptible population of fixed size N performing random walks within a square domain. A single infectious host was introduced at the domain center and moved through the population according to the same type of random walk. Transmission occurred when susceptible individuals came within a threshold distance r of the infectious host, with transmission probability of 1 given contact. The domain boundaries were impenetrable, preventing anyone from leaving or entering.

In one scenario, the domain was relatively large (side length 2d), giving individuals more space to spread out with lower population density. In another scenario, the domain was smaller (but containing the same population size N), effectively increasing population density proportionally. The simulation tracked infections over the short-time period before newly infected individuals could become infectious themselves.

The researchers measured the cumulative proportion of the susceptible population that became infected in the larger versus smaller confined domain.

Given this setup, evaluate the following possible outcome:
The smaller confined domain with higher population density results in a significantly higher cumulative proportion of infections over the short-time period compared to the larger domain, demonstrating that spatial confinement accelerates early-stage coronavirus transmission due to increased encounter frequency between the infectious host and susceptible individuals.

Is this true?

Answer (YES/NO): NO